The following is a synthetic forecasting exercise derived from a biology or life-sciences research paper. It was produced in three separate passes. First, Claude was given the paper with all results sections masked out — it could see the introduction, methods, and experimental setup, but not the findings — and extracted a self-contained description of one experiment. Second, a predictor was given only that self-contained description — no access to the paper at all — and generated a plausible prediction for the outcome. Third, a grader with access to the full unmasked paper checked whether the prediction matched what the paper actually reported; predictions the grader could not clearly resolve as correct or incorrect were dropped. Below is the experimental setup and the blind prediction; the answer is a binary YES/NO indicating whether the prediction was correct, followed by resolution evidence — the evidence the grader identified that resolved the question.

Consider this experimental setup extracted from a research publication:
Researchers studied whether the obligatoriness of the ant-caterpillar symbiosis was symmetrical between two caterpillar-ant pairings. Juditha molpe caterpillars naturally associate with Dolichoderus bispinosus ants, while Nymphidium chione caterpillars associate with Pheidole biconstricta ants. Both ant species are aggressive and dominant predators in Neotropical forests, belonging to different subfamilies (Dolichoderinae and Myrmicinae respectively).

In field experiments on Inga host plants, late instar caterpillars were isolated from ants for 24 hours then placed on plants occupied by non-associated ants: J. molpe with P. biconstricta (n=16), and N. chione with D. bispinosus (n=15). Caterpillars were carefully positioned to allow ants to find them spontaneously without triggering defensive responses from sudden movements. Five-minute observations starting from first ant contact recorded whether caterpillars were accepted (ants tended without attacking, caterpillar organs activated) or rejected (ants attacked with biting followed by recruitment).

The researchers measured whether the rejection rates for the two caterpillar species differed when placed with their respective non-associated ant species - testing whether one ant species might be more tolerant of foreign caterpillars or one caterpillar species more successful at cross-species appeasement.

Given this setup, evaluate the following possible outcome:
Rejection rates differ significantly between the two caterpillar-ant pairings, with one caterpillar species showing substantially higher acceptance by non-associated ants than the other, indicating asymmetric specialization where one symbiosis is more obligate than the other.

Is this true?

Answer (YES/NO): NO